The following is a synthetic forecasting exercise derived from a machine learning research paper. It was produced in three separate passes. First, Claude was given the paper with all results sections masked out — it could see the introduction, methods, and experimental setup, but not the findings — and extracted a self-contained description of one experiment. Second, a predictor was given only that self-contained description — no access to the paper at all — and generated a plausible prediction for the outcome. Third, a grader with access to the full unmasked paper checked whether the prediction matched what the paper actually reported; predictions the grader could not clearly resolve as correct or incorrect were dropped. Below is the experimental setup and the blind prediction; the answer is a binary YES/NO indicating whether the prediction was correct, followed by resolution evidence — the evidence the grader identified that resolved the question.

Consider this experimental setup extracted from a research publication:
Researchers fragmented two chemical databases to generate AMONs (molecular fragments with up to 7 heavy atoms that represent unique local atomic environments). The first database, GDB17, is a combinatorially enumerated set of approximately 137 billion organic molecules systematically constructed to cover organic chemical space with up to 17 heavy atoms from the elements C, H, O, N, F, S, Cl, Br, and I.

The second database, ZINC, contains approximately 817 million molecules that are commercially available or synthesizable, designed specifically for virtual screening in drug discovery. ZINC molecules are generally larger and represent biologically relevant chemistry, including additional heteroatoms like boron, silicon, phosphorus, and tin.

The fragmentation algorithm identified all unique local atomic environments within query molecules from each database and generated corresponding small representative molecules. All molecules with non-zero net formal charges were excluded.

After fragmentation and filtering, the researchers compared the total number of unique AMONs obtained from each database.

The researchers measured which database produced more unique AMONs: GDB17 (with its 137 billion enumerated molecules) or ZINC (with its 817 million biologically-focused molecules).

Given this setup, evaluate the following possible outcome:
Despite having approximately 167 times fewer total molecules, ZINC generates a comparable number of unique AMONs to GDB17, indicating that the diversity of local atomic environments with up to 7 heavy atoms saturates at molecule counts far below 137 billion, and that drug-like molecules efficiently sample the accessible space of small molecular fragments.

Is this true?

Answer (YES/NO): NO